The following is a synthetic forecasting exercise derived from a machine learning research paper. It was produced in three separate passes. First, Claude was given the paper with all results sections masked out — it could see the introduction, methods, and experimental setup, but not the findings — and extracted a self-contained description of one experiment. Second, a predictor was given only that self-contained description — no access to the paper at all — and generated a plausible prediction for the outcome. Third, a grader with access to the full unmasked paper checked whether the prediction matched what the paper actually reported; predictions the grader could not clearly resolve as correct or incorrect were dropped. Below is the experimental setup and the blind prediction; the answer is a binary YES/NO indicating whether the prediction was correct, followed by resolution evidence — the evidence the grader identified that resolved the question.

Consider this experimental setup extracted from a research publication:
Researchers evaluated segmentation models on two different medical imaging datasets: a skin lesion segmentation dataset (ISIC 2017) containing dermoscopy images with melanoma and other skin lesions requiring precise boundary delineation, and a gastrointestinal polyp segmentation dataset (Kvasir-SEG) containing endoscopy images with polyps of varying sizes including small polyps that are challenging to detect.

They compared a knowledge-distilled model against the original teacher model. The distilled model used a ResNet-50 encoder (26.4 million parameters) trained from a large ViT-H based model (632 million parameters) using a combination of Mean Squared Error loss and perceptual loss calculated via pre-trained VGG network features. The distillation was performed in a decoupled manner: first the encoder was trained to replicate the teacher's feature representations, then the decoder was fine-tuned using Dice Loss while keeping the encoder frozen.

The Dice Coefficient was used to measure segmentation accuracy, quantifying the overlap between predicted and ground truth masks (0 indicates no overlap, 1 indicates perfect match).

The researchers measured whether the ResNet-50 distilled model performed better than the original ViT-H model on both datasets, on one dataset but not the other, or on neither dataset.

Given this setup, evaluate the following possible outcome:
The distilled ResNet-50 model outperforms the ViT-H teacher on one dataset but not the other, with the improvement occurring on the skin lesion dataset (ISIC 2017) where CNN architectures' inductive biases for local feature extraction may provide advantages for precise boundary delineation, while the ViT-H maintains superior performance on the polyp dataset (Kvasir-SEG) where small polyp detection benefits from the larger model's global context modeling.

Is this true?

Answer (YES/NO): YES